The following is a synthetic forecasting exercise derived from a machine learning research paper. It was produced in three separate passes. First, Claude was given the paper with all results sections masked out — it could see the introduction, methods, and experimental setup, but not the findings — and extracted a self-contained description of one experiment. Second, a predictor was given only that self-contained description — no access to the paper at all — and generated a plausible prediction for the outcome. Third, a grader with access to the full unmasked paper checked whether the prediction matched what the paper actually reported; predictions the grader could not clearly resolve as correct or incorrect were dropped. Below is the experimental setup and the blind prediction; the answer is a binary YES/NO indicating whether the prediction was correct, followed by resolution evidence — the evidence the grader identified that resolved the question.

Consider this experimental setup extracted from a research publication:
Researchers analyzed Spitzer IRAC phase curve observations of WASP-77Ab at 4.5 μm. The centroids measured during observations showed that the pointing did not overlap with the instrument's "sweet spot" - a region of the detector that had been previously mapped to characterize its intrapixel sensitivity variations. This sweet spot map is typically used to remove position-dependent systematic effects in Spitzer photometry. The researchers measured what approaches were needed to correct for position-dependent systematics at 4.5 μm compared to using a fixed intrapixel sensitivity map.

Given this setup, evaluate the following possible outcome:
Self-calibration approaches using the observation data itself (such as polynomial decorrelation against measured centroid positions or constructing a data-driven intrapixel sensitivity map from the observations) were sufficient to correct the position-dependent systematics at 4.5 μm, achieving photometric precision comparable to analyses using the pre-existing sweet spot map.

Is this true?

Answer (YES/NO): YES